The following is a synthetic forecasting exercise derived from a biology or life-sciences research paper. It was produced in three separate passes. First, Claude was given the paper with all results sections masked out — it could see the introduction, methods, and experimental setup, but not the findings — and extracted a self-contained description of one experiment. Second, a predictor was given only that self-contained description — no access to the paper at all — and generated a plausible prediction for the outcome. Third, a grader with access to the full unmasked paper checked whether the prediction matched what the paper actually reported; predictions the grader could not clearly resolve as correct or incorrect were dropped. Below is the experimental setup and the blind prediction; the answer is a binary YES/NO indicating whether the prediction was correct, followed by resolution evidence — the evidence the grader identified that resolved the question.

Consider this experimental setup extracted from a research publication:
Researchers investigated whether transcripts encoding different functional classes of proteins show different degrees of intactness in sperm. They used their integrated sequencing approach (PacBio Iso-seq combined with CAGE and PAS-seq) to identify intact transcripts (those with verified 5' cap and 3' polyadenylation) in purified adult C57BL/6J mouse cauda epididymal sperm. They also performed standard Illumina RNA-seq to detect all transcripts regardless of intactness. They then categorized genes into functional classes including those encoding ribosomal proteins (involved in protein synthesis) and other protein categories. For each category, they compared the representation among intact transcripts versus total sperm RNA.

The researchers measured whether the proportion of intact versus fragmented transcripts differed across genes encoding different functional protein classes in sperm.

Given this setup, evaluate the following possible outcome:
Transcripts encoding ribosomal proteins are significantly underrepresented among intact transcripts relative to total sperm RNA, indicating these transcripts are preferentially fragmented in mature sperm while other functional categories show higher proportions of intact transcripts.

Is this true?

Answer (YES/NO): NO